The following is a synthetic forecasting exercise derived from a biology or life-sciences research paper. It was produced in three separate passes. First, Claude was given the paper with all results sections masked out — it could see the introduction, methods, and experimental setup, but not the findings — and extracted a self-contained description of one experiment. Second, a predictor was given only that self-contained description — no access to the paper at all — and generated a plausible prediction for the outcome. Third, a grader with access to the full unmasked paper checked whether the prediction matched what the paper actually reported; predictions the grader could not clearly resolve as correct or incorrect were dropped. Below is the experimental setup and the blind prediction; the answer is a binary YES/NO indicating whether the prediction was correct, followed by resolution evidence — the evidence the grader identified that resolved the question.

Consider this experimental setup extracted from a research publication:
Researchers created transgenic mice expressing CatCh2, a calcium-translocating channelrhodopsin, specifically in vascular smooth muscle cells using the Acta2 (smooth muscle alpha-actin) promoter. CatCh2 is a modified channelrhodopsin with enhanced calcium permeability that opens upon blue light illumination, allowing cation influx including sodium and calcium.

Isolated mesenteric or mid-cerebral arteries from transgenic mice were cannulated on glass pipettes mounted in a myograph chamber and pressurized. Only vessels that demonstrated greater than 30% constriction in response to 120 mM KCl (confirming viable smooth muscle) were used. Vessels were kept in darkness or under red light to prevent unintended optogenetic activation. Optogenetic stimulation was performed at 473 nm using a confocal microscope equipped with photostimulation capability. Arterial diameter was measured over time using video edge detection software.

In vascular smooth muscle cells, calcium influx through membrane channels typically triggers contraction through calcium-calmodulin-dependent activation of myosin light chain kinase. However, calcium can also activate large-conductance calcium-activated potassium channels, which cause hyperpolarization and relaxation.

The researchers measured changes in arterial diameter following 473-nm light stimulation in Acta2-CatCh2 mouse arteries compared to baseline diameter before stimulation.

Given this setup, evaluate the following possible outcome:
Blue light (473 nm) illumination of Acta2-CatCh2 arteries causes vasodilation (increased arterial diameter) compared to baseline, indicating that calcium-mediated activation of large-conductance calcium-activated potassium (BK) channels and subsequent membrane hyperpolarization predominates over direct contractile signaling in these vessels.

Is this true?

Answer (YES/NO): NO